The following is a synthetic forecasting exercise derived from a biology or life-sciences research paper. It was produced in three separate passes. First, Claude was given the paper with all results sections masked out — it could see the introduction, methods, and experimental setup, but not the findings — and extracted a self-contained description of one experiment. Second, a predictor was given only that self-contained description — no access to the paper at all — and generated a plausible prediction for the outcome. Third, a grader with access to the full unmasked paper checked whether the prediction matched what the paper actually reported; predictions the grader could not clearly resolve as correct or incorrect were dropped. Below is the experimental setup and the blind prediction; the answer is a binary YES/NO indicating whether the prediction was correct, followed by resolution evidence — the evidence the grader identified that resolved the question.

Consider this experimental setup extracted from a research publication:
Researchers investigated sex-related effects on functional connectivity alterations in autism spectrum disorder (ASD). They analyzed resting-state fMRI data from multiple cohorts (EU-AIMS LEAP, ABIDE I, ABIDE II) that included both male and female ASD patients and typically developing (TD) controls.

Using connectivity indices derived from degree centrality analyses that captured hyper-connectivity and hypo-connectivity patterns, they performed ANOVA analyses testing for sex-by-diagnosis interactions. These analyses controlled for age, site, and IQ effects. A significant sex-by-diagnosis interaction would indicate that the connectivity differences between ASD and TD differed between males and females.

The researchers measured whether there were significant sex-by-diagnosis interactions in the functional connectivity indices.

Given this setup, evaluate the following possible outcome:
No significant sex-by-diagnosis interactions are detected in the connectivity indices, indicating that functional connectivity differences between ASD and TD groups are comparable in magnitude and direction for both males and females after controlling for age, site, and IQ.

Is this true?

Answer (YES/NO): YES